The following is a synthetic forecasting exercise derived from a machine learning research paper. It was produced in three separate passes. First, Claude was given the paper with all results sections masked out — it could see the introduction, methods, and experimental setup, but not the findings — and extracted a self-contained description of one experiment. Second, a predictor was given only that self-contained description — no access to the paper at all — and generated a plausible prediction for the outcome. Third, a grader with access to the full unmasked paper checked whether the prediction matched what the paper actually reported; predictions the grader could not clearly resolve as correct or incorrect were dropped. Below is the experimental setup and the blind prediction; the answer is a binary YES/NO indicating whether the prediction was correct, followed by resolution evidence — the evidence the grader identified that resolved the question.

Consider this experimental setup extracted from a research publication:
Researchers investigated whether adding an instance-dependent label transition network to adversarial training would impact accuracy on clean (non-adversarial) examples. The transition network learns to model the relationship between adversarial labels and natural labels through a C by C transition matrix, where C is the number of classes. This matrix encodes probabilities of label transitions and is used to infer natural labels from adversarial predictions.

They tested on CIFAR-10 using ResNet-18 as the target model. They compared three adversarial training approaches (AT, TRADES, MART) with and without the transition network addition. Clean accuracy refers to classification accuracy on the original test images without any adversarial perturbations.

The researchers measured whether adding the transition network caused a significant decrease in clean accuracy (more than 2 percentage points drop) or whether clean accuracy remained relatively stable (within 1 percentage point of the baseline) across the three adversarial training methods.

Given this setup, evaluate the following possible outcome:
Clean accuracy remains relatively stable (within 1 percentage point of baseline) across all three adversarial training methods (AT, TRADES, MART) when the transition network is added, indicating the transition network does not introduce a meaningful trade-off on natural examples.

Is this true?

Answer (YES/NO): YES